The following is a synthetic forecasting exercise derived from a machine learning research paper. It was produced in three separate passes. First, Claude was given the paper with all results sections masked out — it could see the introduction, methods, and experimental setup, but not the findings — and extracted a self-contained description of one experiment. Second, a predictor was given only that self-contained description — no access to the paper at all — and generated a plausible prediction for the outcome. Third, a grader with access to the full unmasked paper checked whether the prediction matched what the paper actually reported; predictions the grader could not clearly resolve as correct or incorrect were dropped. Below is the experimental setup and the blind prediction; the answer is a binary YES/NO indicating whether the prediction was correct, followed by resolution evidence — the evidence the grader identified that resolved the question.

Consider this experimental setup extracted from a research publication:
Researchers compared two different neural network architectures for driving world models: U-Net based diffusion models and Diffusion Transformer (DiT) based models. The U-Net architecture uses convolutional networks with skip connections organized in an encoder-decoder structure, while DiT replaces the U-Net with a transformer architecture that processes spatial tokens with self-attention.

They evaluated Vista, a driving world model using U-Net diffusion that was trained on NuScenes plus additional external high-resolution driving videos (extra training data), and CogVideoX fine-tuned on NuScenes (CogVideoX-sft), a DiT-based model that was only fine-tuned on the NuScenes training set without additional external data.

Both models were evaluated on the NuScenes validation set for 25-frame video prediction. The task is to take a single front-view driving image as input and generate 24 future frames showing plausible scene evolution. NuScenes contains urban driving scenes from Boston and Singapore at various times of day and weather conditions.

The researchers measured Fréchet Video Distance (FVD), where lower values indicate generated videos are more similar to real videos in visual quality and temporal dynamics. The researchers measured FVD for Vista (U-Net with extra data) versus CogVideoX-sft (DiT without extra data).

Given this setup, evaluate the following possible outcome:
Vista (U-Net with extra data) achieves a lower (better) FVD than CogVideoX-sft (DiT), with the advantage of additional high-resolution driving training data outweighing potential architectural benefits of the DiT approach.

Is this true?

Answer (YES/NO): NO